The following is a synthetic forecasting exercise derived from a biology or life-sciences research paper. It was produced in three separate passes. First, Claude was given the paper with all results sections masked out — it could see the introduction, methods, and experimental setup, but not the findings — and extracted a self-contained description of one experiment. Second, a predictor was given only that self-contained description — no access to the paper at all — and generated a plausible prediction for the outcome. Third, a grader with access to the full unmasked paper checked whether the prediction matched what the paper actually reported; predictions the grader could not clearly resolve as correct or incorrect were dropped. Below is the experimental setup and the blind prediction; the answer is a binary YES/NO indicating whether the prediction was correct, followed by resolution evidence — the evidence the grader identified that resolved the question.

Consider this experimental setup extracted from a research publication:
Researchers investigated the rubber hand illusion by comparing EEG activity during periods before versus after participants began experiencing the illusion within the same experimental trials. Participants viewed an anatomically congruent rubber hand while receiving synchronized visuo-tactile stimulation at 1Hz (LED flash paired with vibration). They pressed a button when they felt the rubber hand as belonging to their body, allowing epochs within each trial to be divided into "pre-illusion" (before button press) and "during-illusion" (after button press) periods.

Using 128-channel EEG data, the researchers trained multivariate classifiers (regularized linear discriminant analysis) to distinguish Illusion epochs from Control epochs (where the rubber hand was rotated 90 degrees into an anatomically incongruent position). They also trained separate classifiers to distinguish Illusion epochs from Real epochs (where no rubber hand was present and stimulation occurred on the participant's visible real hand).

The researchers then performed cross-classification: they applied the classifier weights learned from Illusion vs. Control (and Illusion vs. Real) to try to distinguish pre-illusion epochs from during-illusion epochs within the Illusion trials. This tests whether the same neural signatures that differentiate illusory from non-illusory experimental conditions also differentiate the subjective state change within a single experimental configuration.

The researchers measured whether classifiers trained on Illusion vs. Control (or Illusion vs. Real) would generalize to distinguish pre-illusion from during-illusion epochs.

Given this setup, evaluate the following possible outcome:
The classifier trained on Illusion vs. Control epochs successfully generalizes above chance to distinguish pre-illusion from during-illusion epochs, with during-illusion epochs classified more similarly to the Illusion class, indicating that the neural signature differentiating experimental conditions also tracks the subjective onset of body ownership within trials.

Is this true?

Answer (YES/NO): NO